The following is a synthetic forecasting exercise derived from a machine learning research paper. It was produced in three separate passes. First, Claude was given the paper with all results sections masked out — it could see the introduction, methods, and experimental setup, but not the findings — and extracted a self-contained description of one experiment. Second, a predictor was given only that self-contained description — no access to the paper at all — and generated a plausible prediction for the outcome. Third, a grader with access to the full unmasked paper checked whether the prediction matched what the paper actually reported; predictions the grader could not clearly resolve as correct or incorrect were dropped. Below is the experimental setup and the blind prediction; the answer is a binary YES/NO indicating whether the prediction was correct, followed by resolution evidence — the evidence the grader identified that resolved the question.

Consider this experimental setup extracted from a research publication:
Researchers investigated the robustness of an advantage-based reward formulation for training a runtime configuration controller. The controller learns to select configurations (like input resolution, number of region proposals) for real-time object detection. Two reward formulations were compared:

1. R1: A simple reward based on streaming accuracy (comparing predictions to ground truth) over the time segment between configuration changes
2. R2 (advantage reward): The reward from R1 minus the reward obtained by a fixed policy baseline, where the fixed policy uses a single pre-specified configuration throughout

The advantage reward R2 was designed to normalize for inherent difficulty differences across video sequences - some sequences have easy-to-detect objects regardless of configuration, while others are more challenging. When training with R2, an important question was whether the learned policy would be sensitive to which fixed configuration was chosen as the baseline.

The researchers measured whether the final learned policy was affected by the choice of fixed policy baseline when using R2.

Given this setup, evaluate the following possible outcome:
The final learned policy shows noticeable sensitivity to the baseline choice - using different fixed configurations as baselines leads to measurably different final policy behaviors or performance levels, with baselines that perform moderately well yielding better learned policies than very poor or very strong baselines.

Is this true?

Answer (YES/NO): NO